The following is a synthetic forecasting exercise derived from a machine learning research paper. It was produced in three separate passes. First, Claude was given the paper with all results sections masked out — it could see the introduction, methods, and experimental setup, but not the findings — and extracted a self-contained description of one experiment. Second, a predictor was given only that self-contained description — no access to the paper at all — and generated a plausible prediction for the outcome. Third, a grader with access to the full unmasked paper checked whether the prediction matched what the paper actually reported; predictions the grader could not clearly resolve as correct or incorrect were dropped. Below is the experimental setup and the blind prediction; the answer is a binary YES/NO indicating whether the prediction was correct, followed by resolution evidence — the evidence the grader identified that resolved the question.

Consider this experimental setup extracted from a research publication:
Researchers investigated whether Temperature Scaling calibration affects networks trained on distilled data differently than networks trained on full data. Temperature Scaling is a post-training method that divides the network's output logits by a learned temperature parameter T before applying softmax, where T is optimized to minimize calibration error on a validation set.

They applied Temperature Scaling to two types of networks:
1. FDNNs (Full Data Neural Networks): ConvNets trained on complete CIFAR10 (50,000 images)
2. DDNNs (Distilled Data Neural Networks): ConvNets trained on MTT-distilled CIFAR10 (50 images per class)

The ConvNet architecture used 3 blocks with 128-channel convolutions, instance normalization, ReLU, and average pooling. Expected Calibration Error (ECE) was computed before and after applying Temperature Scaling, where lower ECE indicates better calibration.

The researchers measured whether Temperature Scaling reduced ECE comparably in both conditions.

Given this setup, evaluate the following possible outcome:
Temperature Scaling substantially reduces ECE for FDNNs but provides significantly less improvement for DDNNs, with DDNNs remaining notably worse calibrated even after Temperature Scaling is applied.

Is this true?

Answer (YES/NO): NO